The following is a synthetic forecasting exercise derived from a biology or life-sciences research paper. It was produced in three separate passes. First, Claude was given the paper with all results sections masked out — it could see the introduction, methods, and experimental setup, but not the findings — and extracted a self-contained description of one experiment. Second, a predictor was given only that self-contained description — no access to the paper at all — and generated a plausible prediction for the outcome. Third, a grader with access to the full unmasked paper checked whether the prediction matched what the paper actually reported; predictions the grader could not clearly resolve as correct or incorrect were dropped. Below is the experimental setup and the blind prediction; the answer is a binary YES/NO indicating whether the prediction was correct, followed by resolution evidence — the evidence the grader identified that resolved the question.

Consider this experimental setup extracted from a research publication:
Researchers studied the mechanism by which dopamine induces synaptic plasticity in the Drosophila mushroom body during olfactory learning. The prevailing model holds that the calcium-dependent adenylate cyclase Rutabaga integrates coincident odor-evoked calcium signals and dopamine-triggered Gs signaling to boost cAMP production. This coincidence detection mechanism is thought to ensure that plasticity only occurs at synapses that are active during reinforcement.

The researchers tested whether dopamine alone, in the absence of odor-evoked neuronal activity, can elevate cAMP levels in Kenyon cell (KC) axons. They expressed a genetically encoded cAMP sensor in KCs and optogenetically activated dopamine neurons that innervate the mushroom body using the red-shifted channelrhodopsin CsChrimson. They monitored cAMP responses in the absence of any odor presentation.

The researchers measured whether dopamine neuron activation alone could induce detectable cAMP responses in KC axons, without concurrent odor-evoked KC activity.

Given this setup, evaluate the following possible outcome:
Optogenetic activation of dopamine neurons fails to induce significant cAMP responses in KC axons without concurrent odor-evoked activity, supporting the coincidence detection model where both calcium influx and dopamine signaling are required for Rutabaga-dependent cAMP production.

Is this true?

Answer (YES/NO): NO